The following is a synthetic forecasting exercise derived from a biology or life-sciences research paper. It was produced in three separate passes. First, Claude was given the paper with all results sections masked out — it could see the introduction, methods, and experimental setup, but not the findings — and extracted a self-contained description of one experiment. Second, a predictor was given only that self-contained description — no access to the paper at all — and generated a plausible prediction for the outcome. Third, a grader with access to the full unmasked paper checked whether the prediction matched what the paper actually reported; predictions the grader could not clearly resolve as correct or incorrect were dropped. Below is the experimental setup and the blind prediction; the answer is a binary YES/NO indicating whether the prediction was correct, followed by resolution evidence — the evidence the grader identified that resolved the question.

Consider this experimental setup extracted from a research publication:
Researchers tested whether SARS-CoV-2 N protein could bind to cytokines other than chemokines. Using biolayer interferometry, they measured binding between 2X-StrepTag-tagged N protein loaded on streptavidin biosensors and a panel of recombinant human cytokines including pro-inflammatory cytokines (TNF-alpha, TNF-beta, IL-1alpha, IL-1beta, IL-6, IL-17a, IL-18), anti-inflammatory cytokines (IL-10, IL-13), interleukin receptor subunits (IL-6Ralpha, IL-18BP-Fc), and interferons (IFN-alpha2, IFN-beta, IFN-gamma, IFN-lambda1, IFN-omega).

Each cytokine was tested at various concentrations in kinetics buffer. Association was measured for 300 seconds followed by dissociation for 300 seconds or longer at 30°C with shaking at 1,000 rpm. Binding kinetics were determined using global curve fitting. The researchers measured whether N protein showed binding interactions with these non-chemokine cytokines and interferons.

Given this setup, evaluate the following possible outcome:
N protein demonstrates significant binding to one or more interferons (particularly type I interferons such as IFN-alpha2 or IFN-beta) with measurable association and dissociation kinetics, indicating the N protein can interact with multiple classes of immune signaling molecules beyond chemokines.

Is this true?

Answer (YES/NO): NO